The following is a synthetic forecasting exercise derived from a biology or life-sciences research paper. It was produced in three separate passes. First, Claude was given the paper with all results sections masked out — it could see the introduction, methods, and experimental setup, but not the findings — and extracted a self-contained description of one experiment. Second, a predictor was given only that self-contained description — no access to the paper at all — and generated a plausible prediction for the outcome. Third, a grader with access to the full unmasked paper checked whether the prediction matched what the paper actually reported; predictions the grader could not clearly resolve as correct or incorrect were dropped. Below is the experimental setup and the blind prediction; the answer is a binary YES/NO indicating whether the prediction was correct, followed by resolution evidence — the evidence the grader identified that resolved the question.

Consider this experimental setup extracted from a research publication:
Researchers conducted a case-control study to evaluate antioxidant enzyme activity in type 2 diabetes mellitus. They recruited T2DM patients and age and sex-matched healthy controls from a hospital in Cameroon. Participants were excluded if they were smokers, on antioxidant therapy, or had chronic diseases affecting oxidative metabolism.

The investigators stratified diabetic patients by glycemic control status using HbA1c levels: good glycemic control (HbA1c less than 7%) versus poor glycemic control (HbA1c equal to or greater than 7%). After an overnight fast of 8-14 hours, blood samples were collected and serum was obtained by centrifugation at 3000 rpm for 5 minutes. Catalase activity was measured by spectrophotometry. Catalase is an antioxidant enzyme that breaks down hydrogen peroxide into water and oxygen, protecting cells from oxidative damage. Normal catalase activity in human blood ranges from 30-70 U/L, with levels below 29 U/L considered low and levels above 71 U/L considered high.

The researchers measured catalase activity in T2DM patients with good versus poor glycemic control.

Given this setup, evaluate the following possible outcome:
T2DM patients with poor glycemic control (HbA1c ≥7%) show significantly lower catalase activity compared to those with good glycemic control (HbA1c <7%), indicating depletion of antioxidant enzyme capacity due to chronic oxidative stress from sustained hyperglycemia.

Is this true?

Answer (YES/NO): YES